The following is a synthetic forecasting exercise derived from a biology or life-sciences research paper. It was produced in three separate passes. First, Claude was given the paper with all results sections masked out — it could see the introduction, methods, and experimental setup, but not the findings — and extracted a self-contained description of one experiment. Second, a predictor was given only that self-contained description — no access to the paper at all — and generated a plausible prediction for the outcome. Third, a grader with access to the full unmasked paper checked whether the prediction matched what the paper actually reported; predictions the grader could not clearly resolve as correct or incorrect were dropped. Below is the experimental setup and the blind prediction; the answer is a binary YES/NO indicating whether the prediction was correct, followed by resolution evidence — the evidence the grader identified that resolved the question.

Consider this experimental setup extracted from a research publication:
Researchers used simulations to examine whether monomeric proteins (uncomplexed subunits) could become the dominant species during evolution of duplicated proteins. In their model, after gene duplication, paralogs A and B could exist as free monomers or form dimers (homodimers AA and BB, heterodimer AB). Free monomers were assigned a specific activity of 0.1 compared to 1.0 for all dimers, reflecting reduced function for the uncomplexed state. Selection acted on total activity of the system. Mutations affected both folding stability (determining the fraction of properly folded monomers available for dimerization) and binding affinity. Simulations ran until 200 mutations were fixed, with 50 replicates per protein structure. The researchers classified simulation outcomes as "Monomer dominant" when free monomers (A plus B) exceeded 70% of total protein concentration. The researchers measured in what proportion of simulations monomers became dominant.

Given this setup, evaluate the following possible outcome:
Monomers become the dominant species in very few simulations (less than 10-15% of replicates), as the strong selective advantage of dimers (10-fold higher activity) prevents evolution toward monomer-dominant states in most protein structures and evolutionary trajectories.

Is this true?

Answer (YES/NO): YES